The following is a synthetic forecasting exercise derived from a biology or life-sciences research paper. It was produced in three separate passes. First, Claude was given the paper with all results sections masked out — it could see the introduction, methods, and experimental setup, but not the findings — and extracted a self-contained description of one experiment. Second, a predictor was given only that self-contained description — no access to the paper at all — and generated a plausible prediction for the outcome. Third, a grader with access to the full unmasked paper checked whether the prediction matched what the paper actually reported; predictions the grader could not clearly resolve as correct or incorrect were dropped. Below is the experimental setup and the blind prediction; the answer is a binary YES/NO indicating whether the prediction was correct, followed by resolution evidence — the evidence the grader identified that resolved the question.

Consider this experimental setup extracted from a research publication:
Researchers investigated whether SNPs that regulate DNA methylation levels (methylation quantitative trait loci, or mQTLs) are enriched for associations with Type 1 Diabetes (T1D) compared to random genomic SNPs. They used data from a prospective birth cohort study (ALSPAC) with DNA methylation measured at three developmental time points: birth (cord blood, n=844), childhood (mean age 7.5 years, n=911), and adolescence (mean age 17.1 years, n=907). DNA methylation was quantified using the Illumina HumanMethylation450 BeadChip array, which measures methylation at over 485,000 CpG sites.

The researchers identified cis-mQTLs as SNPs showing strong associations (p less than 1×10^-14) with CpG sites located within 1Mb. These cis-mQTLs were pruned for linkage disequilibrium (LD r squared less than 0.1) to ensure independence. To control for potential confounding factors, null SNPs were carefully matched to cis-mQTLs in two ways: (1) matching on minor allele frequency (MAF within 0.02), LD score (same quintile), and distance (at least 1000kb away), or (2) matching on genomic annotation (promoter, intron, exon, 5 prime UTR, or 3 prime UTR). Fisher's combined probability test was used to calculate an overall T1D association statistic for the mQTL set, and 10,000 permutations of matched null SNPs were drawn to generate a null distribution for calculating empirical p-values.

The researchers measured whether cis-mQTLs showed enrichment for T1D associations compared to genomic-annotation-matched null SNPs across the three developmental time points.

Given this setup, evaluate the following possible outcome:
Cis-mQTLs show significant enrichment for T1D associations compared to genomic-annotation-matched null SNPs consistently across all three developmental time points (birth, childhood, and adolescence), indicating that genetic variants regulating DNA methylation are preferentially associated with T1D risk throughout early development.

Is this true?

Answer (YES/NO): YES